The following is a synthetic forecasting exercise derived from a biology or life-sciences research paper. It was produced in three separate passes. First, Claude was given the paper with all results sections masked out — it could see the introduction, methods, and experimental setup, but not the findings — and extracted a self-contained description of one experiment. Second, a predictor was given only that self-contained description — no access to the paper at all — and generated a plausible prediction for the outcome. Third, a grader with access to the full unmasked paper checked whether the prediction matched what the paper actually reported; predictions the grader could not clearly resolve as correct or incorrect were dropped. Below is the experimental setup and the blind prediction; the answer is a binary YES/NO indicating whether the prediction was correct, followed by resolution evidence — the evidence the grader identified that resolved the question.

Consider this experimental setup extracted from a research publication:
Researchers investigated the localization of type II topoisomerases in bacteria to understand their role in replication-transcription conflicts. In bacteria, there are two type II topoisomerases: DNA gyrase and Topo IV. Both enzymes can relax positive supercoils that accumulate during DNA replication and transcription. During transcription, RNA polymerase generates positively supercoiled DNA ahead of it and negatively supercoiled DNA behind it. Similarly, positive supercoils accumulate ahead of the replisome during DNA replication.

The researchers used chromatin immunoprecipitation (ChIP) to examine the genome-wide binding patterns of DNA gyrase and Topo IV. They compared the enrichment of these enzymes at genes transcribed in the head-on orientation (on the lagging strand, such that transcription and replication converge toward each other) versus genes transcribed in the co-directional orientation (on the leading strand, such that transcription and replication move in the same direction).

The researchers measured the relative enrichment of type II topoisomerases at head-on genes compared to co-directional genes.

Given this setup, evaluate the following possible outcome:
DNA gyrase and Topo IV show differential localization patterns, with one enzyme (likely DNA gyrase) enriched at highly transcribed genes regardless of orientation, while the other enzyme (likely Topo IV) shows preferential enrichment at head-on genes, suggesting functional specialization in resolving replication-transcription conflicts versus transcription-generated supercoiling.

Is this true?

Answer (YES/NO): NO